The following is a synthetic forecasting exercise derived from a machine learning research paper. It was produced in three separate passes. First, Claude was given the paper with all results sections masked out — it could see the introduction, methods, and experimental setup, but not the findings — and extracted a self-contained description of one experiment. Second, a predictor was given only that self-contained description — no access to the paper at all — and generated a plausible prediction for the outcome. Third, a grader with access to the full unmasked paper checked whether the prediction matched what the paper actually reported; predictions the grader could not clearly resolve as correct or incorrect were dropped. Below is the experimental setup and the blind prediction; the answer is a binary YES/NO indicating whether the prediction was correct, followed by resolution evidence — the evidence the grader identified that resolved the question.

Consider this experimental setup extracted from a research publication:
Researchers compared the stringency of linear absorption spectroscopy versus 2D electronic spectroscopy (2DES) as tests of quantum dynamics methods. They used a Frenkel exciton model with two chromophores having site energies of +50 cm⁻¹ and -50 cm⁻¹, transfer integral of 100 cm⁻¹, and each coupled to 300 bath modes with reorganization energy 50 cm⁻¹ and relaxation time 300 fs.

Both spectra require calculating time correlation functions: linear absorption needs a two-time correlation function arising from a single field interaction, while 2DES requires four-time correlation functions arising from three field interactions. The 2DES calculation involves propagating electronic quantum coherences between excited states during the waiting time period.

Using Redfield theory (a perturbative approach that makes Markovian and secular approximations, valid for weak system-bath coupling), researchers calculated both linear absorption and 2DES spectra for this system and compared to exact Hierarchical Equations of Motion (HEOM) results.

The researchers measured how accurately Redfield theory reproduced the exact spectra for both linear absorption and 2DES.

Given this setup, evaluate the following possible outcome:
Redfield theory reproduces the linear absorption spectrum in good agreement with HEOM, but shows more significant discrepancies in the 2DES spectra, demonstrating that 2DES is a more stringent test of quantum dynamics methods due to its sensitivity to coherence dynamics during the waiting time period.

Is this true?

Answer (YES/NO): YES